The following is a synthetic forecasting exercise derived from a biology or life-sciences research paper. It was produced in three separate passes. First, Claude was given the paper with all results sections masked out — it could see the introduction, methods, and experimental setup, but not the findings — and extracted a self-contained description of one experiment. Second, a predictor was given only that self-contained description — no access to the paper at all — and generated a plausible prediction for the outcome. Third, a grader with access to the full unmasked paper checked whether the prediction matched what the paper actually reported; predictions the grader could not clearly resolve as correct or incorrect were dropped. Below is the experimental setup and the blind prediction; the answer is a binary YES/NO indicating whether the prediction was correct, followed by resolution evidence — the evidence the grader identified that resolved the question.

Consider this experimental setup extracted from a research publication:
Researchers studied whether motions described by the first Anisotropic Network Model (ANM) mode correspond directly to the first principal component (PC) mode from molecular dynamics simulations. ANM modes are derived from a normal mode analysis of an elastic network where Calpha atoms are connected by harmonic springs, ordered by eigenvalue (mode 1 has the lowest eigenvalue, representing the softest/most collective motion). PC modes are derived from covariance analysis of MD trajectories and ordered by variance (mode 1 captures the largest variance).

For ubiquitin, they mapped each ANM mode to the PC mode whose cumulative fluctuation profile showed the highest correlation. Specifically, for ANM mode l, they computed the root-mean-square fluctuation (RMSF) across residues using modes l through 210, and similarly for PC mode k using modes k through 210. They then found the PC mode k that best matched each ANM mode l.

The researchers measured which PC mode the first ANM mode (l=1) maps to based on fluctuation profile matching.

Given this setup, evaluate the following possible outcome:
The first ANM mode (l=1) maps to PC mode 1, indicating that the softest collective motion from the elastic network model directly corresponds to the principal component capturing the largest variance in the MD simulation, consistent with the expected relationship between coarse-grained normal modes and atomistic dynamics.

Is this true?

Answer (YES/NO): NO